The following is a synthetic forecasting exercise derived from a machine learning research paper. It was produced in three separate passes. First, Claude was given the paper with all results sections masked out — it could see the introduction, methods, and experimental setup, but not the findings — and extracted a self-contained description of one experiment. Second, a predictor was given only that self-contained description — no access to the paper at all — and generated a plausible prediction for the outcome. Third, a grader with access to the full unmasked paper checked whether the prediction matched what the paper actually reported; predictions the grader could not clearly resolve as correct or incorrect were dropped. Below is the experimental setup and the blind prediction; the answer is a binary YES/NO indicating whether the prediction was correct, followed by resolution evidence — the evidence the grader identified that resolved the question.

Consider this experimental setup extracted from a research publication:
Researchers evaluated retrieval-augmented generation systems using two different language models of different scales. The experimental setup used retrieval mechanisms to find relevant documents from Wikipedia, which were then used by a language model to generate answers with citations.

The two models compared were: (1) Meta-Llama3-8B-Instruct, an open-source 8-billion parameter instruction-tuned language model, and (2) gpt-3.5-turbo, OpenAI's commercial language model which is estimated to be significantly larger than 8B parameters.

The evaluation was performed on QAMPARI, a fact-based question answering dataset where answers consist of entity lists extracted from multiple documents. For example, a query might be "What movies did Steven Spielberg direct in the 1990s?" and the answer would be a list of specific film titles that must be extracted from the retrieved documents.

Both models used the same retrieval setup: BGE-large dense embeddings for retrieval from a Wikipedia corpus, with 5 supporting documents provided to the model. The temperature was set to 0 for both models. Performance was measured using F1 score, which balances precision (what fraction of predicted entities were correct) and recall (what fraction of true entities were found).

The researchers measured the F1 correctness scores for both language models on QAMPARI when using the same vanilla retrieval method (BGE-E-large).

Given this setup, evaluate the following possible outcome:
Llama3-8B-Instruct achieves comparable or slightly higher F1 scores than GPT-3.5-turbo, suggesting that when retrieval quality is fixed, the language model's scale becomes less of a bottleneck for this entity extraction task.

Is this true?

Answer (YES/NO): NO